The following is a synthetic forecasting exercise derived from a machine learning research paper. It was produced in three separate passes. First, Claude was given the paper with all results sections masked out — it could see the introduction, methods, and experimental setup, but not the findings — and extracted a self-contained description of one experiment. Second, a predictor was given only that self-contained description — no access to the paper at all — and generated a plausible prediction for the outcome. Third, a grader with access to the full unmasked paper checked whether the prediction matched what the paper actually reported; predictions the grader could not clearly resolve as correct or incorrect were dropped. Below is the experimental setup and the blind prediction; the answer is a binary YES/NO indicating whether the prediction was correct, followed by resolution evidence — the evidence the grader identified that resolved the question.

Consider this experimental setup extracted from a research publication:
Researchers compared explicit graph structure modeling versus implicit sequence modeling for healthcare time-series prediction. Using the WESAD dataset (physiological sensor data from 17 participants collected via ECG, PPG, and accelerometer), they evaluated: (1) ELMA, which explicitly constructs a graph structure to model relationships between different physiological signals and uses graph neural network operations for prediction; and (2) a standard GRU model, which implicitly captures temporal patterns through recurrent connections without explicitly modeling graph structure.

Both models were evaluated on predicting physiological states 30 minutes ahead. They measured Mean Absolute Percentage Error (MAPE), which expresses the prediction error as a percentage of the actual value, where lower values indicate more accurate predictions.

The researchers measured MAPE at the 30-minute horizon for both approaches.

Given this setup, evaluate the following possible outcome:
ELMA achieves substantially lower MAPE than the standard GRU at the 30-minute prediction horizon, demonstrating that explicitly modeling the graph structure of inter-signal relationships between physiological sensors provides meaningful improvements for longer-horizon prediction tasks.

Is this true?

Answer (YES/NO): NO